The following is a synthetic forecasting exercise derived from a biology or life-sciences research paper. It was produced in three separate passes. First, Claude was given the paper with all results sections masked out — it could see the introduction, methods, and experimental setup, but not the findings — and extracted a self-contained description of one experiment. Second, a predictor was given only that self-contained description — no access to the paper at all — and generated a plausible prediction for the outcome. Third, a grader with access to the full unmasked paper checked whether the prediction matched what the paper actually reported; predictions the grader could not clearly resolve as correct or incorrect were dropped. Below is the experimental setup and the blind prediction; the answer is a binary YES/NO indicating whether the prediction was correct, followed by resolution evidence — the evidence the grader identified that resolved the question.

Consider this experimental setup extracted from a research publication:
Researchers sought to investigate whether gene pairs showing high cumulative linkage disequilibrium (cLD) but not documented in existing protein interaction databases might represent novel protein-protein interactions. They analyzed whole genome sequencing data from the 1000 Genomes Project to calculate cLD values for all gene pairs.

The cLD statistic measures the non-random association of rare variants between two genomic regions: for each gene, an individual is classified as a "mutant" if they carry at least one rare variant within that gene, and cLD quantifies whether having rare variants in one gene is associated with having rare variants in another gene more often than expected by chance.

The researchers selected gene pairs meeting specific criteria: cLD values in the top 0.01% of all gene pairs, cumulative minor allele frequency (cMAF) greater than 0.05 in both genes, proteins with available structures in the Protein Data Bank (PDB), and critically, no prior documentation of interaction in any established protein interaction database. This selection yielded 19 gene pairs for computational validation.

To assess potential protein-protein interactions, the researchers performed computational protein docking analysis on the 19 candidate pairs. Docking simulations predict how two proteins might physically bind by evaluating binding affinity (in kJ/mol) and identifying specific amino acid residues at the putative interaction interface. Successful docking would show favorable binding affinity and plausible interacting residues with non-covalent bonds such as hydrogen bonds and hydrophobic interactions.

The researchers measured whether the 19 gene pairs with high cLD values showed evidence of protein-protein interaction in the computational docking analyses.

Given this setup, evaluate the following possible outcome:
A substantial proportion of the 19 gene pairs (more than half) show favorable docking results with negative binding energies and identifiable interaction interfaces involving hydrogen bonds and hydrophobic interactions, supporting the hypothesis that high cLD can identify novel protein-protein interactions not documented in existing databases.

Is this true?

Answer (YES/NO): NO